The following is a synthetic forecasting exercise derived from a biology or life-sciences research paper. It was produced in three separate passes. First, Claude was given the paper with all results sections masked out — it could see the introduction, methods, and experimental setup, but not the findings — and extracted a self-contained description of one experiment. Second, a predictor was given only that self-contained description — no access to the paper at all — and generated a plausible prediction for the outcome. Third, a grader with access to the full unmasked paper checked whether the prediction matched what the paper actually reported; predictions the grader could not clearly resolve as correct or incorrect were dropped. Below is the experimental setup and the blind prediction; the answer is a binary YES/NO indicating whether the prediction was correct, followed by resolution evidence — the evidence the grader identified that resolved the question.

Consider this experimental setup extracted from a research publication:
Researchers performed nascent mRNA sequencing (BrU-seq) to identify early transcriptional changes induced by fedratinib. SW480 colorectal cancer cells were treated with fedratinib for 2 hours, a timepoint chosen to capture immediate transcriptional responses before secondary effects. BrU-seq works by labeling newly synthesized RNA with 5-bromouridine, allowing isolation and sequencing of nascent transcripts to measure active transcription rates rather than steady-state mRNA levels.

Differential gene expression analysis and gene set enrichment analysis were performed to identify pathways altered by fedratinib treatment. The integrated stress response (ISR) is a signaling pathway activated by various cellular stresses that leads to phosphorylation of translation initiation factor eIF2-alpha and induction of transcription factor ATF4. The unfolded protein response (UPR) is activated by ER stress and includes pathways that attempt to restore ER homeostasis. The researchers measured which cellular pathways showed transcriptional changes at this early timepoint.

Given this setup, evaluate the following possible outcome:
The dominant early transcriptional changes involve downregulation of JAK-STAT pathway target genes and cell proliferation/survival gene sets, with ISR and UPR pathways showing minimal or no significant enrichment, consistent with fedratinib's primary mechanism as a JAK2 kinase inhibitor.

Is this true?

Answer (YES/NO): NO